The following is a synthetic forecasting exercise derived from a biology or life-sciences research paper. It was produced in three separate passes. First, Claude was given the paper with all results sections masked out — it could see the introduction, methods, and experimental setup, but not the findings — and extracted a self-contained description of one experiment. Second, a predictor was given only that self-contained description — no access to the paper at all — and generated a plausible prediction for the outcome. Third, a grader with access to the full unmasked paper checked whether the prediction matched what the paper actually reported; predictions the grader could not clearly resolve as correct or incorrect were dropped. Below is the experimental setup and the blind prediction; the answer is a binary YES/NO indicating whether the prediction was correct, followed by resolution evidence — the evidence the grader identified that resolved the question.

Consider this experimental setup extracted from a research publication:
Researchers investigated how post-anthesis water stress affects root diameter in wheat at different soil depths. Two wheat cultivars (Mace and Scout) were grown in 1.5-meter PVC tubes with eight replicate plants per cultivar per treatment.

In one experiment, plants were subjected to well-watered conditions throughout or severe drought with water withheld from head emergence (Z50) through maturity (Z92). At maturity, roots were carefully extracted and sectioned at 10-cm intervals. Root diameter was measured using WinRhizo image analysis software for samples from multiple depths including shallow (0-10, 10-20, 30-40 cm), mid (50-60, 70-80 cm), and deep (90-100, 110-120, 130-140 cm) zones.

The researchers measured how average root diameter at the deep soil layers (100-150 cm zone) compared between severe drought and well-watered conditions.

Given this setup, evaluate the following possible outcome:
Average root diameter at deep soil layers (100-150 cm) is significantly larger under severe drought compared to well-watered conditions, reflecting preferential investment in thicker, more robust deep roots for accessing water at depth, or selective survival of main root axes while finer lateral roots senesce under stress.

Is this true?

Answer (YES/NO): NO